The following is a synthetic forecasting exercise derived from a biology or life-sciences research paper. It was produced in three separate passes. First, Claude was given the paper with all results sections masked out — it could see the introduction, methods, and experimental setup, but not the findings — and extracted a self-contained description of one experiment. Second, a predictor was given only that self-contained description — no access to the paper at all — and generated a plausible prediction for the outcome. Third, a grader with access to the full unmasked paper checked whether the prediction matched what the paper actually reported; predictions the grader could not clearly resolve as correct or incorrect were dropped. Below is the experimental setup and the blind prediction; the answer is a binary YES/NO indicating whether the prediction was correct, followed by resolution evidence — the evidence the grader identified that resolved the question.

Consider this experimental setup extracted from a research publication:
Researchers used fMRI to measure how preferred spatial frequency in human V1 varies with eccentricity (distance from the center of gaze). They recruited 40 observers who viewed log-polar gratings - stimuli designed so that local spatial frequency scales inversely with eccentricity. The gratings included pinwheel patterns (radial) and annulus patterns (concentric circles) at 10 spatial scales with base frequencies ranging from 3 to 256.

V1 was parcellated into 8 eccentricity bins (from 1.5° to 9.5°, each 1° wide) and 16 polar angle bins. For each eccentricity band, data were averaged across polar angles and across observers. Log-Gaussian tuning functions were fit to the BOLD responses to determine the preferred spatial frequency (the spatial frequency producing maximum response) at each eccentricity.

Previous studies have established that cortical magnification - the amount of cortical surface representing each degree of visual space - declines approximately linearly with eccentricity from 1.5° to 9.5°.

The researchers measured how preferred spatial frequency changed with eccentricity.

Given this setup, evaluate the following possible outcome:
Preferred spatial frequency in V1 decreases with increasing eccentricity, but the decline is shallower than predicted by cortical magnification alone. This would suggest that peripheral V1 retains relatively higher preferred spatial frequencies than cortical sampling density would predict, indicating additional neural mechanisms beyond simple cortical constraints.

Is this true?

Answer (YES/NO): NO